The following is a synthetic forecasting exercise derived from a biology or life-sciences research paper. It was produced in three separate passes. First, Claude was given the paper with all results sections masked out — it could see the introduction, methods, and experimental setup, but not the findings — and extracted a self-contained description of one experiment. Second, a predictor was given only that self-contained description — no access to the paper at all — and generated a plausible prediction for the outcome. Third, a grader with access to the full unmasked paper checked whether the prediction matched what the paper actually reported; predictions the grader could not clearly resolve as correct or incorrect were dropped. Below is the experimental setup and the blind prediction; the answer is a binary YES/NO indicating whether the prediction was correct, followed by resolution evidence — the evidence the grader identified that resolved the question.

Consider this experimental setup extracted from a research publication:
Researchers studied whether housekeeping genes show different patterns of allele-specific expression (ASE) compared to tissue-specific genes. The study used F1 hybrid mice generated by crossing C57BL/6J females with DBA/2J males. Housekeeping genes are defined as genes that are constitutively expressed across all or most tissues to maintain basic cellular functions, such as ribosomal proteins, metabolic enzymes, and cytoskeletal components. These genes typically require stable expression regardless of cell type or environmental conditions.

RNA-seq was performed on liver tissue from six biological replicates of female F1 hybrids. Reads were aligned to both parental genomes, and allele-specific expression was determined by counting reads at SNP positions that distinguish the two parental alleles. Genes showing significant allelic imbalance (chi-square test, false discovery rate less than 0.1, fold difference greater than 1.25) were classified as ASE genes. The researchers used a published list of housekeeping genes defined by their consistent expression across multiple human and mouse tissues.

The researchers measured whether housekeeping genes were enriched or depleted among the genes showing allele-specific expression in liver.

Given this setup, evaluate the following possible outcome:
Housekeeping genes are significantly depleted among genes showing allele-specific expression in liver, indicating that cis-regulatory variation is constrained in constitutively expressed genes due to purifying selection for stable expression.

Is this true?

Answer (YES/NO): YES